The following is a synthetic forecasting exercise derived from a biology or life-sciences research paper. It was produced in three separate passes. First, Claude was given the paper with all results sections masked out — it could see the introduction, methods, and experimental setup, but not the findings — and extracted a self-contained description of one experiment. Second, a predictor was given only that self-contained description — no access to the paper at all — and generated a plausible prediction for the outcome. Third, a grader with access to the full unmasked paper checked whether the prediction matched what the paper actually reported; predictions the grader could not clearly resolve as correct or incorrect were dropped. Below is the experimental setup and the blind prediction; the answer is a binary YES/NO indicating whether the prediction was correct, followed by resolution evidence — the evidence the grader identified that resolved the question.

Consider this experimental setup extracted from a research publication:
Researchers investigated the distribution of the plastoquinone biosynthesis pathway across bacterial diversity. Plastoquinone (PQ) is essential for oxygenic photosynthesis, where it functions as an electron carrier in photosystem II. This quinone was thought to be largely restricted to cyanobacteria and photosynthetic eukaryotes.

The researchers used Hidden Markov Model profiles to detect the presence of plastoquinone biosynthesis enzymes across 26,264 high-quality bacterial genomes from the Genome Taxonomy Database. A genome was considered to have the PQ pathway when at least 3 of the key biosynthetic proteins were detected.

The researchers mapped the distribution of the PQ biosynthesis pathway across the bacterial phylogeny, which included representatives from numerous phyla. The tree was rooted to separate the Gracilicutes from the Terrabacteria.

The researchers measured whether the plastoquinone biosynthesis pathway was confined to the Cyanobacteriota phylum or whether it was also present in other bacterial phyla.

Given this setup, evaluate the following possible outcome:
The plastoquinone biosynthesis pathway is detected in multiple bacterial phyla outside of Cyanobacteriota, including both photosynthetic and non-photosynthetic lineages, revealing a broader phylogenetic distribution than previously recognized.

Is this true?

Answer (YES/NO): NO